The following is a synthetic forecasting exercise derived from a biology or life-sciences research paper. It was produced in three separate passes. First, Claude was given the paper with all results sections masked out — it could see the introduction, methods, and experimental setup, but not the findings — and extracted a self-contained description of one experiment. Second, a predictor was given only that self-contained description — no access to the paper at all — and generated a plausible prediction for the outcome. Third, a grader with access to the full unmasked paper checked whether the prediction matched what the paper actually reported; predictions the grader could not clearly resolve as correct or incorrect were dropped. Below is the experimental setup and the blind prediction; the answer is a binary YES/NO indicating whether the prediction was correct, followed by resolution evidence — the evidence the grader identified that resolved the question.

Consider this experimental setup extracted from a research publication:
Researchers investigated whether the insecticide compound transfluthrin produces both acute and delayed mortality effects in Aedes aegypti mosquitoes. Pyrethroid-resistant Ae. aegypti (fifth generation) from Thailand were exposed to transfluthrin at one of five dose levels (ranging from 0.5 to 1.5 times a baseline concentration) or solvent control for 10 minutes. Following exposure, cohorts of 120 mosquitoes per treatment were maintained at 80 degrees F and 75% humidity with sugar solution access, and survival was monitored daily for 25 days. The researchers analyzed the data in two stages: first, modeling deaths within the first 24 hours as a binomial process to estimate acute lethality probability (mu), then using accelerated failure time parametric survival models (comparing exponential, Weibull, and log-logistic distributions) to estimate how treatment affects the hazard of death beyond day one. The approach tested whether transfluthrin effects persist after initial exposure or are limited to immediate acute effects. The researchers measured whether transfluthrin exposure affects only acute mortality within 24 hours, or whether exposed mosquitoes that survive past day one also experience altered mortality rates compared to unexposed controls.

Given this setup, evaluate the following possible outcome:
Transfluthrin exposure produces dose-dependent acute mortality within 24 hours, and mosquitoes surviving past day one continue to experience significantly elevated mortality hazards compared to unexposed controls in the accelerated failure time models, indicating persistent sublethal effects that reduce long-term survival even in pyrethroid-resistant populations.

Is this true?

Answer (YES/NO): YES